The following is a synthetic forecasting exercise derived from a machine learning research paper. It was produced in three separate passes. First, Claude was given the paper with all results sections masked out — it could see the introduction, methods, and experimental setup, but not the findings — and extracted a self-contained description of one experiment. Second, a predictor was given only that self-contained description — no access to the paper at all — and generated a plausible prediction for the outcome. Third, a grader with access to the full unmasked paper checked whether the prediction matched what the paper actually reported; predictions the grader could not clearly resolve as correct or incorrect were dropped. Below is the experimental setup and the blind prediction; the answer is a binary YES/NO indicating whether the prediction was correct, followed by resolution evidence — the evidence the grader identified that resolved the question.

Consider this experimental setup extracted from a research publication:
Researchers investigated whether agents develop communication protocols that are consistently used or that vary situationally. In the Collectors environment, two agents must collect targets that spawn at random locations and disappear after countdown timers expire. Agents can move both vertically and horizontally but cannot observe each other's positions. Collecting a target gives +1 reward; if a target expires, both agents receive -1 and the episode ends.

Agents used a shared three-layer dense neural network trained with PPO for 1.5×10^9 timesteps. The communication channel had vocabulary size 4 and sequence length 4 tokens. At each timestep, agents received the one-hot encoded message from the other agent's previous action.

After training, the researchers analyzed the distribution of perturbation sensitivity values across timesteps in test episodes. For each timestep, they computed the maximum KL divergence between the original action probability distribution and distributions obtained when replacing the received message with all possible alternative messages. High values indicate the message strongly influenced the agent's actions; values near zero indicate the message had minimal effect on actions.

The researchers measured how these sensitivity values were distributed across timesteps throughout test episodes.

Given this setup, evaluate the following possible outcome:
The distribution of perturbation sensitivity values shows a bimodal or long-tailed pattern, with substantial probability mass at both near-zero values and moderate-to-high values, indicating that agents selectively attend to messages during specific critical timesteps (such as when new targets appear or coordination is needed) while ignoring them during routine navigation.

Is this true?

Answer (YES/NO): YES